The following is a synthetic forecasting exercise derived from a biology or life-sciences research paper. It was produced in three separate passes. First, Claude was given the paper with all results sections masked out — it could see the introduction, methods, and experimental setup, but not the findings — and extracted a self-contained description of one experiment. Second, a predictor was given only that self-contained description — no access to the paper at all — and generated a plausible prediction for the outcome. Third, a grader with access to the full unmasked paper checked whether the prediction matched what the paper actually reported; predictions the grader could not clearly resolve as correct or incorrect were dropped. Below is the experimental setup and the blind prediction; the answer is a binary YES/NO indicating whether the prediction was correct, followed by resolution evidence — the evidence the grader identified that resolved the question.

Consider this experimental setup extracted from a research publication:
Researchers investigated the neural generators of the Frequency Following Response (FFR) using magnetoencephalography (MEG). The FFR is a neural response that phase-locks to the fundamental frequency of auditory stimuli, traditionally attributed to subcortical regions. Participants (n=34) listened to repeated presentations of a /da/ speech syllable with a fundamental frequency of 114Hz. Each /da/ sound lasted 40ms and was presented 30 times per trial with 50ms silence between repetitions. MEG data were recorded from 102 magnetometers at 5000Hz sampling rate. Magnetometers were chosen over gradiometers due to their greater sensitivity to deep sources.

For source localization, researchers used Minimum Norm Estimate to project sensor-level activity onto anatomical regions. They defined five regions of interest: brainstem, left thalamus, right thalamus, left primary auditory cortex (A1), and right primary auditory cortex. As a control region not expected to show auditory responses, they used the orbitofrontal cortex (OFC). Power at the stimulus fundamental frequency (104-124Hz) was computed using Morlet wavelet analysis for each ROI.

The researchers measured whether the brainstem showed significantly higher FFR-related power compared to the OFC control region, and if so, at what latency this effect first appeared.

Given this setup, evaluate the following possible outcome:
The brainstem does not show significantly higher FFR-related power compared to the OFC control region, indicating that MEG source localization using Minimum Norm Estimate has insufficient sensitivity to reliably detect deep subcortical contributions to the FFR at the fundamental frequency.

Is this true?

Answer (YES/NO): NO